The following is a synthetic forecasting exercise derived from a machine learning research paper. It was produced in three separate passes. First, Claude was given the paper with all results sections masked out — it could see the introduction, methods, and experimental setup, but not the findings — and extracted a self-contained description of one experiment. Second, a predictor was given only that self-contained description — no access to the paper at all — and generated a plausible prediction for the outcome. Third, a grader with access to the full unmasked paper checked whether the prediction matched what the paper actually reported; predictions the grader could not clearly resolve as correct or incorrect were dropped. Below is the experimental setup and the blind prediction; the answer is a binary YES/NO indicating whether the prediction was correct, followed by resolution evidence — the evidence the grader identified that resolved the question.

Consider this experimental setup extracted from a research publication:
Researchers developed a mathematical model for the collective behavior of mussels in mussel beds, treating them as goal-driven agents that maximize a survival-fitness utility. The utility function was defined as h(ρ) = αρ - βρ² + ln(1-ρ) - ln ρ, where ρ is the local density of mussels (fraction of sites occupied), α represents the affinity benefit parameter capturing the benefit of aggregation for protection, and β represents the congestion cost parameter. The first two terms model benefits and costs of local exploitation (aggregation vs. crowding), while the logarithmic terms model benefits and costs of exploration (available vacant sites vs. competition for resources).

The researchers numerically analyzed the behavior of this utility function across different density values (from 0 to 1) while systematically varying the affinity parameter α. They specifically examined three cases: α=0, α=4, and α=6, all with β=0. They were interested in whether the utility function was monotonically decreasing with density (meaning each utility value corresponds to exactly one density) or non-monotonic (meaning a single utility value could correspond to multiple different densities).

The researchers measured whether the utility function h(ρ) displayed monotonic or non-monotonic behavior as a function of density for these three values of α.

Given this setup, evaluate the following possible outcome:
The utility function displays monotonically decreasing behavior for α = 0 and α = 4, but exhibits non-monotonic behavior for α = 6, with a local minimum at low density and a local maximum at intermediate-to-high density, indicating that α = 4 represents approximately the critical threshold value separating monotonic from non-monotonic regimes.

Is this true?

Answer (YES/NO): YES